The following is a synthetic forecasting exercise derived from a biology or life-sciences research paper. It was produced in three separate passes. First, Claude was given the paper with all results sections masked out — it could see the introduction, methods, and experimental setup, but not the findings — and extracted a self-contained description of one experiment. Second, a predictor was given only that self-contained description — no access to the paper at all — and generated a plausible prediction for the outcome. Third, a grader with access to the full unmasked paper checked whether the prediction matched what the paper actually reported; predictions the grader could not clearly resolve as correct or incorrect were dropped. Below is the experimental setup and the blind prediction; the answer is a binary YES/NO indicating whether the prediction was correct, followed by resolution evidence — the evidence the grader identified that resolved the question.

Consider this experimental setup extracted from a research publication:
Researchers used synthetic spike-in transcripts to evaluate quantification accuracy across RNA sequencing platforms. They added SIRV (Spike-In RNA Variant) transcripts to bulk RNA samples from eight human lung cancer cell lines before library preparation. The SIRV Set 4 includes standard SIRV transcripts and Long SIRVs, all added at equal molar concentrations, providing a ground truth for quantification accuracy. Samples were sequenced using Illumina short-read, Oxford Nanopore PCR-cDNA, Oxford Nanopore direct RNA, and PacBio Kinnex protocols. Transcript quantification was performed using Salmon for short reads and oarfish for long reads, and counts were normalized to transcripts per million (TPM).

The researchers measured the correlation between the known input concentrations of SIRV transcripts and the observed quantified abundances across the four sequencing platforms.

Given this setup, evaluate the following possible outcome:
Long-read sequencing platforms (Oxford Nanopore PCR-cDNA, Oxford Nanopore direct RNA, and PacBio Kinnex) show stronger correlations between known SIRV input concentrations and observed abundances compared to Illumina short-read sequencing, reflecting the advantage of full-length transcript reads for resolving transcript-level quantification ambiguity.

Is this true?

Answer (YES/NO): NO